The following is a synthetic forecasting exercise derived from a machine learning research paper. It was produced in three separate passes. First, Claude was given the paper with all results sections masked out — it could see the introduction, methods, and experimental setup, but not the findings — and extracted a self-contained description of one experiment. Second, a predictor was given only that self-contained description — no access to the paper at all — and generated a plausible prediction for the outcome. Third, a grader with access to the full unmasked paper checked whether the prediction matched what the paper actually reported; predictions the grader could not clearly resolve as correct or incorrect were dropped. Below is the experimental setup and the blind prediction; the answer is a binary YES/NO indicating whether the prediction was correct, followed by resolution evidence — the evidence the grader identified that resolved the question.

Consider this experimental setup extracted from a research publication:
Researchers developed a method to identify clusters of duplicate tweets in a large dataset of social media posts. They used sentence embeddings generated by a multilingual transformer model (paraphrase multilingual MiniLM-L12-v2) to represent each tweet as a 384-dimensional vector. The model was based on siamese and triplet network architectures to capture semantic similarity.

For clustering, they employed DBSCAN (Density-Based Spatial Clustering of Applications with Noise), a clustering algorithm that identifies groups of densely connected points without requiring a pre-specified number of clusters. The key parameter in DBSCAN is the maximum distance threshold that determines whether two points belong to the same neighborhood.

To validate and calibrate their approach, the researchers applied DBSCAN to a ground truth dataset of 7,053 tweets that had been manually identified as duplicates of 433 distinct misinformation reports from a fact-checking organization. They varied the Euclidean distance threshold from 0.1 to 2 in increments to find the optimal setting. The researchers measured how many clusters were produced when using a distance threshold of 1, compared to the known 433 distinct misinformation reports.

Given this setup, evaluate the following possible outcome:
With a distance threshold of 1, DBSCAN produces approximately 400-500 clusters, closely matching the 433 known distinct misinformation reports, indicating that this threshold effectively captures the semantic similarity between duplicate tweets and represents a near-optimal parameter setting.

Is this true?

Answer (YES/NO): YES